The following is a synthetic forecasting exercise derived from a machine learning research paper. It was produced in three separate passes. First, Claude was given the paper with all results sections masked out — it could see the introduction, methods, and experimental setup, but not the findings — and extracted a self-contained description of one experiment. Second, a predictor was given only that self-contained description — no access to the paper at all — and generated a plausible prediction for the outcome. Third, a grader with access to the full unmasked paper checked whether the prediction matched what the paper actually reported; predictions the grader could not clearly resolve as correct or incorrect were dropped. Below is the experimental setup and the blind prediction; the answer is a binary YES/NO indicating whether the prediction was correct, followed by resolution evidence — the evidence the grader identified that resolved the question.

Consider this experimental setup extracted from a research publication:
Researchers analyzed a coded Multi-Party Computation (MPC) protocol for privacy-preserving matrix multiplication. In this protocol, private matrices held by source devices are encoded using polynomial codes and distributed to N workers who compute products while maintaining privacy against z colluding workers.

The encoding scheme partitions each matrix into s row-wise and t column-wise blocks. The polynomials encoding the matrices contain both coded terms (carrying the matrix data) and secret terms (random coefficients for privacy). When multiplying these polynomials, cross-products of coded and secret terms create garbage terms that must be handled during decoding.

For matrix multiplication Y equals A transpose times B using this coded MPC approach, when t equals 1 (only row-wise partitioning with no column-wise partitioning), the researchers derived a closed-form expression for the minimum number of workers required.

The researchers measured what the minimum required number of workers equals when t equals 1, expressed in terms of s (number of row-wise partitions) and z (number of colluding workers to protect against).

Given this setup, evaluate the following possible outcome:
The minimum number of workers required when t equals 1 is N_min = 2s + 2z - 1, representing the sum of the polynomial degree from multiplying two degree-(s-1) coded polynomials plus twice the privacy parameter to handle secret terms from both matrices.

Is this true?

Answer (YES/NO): YES